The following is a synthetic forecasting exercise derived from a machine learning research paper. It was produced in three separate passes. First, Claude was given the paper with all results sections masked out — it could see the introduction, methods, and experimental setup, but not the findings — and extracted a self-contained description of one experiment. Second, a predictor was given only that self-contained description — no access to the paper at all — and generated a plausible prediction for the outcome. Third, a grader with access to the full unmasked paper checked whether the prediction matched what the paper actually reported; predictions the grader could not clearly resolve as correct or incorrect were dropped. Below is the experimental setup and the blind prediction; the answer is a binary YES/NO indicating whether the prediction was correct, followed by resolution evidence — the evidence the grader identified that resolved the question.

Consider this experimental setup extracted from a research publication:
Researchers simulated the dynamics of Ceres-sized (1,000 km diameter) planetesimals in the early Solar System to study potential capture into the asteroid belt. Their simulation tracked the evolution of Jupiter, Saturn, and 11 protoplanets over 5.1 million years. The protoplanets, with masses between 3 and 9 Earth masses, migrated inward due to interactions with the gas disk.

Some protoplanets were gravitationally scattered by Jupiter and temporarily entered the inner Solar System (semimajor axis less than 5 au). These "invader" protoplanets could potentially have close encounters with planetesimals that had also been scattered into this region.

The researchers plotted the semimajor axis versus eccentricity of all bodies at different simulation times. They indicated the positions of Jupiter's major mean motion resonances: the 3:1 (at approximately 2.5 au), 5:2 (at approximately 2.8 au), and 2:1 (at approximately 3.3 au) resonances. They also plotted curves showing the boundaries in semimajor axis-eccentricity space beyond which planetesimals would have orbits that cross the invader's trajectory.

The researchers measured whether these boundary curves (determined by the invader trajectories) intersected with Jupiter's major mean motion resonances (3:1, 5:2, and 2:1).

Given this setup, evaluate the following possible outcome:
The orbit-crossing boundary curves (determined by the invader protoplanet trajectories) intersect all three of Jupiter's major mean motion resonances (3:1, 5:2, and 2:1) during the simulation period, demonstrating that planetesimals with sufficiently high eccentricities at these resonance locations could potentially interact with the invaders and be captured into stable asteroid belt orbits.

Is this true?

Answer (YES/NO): YES